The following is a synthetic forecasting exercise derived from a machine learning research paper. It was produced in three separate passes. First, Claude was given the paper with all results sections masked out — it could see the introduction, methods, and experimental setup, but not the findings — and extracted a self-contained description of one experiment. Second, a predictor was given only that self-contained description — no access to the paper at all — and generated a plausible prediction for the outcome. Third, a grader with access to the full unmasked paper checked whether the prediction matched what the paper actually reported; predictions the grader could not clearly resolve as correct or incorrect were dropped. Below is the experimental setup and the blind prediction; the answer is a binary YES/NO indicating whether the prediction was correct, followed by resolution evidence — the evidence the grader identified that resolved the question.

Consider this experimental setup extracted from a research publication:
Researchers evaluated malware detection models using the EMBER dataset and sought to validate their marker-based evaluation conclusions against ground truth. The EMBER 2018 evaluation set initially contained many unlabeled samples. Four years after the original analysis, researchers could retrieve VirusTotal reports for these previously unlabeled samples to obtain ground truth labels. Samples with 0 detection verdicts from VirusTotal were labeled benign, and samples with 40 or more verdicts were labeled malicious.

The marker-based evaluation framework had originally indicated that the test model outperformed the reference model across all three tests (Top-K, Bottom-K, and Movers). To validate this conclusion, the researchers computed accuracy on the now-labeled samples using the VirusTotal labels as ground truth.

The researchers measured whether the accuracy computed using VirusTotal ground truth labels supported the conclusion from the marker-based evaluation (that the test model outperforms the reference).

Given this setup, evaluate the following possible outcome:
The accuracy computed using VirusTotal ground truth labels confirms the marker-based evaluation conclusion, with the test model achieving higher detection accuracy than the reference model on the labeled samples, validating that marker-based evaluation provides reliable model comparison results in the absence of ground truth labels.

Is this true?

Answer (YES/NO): YES